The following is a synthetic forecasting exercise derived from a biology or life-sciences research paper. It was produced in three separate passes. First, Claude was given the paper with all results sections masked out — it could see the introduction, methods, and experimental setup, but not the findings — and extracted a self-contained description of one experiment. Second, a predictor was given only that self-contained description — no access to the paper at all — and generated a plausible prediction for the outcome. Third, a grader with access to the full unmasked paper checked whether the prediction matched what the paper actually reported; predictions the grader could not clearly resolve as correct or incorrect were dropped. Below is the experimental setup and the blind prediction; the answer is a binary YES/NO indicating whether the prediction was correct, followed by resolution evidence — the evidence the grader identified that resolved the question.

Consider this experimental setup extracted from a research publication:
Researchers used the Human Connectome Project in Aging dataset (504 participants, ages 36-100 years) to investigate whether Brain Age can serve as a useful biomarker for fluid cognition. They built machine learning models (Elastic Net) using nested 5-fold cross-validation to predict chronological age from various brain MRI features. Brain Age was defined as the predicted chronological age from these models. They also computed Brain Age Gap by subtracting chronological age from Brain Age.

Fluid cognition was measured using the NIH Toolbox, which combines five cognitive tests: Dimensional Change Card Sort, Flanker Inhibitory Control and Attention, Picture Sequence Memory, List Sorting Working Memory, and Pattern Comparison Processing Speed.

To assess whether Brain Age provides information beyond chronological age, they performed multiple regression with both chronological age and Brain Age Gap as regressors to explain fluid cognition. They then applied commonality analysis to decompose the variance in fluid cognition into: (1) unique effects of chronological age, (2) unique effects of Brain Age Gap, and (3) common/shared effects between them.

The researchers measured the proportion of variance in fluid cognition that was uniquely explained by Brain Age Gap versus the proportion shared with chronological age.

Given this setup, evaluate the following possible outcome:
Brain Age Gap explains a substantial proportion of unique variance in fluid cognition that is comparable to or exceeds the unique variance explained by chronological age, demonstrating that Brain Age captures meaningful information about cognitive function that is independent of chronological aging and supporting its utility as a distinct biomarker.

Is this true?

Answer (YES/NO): NO